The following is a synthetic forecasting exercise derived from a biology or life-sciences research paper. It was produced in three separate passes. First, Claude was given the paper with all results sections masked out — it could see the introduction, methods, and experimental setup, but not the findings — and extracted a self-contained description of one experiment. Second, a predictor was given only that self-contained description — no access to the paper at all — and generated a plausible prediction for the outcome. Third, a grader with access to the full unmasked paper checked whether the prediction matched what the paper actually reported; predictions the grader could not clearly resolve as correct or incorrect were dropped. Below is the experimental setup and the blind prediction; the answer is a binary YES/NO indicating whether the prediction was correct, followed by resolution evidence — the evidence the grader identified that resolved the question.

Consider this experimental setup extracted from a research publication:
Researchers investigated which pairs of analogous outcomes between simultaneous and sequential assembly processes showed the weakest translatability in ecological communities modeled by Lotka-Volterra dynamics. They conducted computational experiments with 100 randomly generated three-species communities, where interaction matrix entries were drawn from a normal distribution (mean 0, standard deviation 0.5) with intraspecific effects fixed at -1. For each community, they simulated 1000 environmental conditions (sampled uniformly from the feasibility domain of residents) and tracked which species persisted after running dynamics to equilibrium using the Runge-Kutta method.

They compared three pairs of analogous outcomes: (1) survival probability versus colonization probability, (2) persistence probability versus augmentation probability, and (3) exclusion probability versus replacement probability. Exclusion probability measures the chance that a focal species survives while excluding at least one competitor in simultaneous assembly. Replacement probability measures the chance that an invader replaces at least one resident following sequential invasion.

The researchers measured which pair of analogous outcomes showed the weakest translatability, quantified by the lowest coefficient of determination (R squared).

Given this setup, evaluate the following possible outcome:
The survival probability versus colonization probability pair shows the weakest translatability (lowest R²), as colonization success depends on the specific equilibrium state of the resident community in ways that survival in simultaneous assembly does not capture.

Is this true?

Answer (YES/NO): NO